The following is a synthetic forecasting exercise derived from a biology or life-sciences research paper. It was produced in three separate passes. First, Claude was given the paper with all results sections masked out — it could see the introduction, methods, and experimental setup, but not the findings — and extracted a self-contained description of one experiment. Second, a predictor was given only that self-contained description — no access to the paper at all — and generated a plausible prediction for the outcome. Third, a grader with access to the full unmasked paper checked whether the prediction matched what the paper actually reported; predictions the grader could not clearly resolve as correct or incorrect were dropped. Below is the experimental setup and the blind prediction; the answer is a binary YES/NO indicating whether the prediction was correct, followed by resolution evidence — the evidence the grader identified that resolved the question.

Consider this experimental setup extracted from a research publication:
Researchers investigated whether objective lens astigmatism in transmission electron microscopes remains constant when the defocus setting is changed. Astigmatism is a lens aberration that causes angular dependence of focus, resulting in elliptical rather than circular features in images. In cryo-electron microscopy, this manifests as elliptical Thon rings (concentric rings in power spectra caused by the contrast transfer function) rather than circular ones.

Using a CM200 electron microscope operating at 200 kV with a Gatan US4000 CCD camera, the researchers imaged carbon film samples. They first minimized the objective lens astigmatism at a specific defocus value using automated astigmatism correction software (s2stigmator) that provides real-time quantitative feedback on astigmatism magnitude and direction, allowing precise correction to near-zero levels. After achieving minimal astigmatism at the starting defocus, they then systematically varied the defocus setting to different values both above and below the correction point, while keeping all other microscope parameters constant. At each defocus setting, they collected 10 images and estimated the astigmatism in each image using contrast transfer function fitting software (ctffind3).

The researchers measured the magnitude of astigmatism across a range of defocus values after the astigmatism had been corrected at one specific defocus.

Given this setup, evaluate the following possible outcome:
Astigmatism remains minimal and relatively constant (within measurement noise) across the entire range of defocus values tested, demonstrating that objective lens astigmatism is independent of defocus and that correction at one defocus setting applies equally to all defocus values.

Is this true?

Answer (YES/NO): NO